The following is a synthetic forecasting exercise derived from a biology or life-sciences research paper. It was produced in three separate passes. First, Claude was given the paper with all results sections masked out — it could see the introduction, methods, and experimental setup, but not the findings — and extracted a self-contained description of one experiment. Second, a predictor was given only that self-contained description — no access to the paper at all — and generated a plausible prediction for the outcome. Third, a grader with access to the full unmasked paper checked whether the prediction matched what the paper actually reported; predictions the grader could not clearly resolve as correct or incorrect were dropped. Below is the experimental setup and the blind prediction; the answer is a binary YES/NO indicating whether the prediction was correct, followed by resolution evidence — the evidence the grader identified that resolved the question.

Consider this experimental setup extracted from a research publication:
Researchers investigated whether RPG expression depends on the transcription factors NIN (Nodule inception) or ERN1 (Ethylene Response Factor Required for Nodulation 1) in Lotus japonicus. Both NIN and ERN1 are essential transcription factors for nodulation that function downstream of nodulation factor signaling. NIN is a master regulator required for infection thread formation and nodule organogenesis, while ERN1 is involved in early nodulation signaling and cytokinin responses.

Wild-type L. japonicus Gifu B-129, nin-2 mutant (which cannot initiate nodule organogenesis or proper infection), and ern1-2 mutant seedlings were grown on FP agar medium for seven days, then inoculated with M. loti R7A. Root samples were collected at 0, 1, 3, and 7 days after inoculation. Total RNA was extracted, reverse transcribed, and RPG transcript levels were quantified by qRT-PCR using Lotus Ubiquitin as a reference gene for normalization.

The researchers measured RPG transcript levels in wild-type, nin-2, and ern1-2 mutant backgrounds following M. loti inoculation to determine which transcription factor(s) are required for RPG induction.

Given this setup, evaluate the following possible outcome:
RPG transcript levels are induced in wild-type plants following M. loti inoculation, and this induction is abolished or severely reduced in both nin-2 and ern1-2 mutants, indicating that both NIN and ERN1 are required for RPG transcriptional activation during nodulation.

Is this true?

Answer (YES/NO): YES